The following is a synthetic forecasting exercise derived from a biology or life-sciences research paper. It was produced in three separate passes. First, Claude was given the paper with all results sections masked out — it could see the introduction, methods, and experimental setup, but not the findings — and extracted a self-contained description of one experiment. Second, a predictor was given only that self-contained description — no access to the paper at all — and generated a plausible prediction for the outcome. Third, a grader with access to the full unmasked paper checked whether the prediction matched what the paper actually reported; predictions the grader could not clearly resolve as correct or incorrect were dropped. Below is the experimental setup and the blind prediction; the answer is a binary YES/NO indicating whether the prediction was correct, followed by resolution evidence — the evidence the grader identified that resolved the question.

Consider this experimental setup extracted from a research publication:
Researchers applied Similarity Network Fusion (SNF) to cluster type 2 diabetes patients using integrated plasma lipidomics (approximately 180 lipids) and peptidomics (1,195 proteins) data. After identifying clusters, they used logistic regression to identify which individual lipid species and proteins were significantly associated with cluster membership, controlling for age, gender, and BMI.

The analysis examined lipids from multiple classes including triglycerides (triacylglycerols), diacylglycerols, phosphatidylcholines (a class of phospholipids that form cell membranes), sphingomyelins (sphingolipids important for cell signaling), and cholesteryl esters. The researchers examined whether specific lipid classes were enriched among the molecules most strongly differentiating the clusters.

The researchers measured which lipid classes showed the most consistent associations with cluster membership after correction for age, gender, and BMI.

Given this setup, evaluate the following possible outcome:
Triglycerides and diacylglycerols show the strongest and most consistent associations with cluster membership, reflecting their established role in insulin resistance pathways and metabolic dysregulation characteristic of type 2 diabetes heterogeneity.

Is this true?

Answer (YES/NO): NO